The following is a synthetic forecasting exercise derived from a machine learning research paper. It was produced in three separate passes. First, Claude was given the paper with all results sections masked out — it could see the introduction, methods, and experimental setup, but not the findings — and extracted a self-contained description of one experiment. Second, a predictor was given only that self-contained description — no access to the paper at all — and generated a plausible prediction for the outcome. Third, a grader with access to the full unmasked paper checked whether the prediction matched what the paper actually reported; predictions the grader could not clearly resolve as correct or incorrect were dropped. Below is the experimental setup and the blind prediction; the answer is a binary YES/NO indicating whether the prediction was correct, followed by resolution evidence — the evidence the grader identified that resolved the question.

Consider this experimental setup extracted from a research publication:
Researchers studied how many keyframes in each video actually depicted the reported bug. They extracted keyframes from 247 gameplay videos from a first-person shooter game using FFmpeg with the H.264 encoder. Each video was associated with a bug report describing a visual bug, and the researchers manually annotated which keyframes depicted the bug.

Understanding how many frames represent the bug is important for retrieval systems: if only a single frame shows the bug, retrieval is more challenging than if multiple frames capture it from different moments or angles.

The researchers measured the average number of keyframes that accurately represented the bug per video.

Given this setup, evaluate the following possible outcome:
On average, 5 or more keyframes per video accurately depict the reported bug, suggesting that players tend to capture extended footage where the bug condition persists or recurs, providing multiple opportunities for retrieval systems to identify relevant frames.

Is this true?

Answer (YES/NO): NO